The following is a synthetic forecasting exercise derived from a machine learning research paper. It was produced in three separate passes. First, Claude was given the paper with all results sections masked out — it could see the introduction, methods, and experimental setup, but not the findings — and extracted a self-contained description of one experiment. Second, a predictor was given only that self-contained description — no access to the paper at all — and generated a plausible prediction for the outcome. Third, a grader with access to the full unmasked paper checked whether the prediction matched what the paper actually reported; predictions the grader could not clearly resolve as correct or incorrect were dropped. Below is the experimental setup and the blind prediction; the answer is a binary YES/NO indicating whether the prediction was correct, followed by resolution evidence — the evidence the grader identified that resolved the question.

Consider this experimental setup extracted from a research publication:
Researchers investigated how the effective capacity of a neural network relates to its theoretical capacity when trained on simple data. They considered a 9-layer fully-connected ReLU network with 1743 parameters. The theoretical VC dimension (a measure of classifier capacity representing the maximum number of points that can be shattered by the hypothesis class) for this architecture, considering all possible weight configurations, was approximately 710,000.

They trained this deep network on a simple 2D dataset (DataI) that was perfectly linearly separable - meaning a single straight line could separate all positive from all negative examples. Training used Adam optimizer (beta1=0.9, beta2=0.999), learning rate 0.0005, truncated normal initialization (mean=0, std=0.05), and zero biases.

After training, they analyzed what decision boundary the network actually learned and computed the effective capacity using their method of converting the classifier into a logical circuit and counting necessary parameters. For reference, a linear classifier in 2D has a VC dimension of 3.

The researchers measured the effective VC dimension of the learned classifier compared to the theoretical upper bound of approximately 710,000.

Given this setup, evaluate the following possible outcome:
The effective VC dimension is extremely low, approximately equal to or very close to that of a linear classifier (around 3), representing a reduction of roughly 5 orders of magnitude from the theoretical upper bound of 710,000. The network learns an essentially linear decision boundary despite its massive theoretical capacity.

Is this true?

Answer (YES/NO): NO